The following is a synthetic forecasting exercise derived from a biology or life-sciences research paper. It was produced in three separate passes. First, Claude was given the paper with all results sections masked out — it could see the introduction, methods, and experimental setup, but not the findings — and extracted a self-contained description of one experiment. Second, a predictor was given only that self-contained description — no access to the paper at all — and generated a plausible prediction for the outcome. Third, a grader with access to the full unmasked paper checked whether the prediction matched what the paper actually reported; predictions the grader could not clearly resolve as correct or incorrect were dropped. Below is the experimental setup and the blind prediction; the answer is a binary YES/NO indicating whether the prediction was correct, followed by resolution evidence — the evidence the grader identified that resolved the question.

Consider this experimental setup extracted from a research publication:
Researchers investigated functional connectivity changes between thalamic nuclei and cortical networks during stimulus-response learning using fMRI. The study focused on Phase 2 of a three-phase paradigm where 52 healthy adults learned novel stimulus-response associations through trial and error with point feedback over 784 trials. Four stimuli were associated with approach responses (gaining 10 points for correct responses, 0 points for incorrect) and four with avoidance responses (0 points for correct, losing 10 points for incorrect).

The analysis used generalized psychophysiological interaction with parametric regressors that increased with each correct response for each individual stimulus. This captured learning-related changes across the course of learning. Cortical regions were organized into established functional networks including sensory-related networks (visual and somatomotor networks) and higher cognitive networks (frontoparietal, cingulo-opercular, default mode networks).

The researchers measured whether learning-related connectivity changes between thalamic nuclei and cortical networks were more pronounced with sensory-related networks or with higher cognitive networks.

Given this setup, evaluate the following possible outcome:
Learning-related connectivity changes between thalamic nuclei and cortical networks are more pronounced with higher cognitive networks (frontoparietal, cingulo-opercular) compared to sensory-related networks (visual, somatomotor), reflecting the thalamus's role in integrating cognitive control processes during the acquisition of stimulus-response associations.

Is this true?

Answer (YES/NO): YES